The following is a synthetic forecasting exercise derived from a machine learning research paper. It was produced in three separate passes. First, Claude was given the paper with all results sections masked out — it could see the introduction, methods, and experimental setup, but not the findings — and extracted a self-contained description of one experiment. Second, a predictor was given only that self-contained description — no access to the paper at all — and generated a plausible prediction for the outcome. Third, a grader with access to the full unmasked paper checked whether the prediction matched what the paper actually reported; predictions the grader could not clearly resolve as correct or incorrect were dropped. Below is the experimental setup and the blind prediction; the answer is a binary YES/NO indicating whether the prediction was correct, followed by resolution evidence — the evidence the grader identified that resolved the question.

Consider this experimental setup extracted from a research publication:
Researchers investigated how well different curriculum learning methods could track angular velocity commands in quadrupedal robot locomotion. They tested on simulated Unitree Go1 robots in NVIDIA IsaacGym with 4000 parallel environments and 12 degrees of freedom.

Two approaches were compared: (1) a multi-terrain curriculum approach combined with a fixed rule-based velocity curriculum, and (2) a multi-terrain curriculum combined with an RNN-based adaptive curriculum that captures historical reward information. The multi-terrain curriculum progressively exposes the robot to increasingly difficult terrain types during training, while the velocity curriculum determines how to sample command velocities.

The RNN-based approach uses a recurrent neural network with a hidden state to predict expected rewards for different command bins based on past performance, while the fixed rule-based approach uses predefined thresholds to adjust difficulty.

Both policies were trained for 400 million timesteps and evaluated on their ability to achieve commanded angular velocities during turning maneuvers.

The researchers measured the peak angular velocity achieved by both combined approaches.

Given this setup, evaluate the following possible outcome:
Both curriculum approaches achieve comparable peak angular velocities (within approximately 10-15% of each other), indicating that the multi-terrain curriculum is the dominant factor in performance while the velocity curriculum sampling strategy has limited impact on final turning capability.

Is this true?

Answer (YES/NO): YES